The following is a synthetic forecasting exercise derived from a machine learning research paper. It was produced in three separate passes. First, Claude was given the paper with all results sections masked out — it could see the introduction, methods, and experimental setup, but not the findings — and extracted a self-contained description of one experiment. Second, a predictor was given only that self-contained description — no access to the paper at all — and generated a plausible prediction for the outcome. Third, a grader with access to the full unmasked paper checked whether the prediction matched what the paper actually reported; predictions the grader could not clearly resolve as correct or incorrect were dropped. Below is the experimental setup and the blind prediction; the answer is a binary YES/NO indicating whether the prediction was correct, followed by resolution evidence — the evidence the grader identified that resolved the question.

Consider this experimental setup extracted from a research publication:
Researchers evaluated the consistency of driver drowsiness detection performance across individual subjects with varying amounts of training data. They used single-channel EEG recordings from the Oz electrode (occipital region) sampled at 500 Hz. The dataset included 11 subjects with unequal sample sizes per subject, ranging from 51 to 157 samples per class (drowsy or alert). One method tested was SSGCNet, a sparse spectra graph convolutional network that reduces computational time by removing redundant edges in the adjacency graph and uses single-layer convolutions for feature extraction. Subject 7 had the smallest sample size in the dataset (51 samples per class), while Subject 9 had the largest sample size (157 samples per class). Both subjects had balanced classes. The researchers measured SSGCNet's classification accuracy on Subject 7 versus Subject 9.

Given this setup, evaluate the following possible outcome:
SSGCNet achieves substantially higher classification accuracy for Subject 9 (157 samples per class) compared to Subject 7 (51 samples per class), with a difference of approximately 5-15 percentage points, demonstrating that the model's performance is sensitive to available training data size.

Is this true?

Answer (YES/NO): NO